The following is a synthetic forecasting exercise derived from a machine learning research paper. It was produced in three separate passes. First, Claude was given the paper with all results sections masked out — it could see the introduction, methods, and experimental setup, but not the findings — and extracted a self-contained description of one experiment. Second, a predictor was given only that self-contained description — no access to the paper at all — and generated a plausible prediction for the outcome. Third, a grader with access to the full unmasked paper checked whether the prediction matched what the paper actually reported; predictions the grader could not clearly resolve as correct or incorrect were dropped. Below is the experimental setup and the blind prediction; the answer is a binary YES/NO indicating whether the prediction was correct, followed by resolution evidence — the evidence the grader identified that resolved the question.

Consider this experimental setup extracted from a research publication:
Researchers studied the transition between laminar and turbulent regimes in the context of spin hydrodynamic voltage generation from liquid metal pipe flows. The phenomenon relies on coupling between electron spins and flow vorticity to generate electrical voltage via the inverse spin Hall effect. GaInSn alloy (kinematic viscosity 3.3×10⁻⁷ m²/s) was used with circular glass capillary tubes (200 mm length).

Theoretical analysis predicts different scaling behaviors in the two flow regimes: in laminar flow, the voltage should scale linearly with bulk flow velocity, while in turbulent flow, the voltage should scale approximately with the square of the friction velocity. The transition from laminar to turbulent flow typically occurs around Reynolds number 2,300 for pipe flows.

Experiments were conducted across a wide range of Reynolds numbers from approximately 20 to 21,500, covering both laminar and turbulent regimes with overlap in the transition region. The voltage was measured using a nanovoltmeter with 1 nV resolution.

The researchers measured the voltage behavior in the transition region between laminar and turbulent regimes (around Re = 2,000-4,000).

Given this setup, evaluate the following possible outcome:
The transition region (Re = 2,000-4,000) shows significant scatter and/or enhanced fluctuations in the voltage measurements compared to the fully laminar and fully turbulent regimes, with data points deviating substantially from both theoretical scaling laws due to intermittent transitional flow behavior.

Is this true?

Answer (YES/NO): NO